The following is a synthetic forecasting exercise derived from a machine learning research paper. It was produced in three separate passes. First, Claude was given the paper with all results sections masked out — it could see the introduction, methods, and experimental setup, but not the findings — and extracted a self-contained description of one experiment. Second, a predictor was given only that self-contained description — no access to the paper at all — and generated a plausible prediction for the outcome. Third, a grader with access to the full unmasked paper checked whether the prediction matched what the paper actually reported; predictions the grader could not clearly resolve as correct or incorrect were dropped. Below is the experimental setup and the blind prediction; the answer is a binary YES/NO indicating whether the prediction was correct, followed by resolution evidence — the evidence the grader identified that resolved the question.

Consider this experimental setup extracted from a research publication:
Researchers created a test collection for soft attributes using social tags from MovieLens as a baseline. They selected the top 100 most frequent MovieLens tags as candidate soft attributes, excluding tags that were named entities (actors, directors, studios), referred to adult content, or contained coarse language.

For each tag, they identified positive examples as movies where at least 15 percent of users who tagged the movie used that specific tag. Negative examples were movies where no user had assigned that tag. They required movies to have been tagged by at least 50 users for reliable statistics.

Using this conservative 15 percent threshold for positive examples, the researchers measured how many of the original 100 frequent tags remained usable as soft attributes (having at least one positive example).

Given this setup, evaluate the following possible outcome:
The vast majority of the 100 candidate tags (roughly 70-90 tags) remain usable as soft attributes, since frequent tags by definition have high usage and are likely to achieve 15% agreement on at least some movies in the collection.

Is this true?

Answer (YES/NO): YES